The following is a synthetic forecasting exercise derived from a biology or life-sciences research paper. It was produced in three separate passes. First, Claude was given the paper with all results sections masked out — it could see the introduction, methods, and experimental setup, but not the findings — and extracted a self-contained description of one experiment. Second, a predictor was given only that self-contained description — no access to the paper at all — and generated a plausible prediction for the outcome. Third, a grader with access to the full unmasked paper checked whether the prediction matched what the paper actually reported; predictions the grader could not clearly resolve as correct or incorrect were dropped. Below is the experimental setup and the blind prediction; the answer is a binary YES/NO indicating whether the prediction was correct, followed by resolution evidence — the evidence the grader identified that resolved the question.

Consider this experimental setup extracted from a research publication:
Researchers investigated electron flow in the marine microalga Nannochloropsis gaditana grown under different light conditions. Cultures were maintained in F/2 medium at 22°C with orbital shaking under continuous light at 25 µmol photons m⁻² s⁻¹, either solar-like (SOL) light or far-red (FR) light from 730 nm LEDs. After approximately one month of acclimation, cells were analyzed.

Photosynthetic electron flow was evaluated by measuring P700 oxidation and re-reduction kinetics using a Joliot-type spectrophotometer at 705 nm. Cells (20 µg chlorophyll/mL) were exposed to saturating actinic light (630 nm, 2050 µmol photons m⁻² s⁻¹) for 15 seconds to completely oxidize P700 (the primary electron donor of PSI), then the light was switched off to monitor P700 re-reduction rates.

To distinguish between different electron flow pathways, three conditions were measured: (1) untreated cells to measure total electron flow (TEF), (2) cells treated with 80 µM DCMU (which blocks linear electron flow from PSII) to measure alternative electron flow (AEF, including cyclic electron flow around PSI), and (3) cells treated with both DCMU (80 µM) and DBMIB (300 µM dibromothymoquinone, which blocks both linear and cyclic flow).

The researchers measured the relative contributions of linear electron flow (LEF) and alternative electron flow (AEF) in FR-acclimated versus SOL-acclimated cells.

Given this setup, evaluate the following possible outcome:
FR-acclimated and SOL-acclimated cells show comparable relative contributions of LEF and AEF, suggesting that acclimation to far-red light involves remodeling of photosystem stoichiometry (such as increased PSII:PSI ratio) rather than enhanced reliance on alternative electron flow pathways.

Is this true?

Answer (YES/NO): NO